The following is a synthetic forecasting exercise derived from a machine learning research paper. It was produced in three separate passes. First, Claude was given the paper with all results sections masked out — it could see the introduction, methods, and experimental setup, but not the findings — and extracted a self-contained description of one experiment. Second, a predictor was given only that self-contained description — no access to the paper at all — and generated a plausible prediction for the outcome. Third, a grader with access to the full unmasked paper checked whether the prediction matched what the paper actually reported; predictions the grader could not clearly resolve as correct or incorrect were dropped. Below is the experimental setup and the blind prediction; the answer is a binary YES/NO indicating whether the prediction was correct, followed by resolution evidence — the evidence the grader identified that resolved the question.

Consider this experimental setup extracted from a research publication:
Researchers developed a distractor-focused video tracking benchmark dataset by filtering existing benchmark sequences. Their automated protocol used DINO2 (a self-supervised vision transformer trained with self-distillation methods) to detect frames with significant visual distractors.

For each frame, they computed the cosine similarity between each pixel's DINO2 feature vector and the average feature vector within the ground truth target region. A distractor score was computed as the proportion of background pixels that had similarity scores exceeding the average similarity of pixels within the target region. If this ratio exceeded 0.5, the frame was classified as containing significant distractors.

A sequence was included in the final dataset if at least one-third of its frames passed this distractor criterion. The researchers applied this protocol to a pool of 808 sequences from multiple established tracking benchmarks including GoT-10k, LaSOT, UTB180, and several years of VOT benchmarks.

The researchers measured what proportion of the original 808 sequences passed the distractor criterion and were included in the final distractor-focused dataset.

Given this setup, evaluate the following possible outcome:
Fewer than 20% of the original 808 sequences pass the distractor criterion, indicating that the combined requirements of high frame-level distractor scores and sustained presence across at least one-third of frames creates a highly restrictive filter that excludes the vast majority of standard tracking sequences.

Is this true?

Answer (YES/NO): NO